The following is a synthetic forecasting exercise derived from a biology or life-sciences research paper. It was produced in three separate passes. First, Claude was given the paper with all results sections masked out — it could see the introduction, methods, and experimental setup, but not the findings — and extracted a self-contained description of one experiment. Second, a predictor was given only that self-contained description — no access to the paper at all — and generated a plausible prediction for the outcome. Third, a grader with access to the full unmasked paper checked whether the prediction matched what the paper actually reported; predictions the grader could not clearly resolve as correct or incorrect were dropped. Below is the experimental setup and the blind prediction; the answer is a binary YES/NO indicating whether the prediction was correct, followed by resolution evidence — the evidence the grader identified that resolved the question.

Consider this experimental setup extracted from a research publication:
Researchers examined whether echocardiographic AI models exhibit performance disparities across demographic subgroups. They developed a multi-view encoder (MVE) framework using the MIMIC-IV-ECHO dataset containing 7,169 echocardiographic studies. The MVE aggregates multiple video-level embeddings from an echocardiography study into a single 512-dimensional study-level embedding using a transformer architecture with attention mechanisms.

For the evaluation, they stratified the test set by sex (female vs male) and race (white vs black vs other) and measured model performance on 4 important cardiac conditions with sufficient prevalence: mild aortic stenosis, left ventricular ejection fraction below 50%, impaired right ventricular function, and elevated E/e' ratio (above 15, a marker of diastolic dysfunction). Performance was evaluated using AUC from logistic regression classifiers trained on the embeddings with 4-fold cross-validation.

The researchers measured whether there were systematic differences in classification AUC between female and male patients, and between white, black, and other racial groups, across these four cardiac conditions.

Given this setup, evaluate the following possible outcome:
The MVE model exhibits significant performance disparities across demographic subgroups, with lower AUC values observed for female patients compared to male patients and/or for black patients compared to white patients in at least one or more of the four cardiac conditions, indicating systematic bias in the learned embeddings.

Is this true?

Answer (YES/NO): NO